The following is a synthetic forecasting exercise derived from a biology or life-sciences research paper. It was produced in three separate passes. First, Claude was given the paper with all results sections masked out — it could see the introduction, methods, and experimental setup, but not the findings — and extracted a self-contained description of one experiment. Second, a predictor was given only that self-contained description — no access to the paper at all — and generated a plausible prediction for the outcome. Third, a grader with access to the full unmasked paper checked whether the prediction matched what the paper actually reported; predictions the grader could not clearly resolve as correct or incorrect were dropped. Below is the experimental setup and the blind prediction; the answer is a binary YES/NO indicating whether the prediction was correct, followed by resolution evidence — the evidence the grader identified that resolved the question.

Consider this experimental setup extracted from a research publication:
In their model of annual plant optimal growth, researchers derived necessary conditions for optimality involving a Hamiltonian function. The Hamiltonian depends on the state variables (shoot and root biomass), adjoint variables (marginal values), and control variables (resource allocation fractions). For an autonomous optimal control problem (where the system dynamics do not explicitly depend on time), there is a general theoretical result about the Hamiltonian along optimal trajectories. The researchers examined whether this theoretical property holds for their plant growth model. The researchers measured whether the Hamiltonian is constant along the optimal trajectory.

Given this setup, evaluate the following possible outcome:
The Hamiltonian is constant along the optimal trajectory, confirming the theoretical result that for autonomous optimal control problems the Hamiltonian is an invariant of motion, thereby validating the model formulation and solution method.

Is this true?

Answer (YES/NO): YES